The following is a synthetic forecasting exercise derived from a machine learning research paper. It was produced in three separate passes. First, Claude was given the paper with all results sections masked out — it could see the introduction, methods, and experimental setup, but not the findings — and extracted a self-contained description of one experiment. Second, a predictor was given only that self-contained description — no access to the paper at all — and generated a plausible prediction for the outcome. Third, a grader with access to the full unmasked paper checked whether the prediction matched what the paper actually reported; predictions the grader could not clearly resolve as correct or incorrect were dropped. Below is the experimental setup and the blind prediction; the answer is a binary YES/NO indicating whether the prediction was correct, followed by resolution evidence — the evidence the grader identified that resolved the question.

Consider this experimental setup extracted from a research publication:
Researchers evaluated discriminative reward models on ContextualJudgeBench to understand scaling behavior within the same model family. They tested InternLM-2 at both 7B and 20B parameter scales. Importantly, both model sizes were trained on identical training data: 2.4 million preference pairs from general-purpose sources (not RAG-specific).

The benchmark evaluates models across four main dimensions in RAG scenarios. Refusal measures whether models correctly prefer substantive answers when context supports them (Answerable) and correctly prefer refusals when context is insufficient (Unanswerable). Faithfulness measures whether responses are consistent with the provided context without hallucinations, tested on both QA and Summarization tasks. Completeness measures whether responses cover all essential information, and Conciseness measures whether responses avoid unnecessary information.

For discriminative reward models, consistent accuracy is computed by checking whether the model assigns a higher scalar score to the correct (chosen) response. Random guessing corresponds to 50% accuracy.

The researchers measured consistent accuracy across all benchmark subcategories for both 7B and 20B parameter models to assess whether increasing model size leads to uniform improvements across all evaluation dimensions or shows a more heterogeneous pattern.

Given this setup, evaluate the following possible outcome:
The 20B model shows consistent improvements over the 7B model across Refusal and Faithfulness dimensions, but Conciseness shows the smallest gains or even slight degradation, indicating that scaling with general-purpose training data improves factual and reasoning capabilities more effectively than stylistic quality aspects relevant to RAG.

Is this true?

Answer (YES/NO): NO